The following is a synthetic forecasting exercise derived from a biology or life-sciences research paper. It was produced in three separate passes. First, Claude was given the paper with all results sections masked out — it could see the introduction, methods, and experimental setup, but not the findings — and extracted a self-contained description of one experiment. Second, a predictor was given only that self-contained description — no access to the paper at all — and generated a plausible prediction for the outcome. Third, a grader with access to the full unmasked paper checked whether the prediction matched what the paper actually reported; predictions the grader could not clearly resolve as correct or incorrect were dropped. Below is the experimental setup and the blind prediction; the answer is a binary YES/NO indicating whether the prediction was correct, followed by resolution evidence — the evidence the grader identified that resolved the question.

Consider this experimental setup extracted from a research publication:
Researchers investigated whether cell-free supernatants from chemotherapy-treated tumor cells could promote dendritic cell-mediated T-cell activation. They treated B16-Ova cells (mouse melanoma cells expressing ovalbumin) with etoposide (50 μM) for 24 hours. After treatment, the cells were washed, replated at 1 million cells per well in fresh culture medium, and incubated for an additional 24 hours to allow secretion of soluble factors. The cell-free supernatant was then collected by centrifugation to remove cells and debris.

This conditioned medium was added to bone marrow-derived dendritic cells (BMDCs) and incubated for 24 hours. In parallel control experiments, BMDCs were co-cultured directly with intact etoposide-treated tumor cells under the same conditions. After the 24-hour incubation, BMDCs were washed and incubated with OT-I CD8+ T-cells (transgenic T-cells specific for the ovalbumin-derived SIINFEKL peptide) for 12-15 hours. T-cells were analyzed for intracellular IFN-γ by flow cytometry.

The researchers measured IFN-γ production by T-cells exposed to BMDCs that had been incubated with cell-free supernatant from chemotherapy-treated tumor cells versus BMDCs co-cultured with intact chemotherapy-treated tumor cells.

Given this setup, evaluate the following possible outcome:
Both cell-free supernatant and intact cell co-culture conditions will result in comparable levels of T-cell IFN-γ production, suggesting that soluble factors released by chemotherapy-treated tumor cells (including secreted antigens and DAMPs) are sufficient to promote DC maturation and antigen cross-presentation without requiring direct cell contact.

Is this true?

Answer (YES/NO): NO